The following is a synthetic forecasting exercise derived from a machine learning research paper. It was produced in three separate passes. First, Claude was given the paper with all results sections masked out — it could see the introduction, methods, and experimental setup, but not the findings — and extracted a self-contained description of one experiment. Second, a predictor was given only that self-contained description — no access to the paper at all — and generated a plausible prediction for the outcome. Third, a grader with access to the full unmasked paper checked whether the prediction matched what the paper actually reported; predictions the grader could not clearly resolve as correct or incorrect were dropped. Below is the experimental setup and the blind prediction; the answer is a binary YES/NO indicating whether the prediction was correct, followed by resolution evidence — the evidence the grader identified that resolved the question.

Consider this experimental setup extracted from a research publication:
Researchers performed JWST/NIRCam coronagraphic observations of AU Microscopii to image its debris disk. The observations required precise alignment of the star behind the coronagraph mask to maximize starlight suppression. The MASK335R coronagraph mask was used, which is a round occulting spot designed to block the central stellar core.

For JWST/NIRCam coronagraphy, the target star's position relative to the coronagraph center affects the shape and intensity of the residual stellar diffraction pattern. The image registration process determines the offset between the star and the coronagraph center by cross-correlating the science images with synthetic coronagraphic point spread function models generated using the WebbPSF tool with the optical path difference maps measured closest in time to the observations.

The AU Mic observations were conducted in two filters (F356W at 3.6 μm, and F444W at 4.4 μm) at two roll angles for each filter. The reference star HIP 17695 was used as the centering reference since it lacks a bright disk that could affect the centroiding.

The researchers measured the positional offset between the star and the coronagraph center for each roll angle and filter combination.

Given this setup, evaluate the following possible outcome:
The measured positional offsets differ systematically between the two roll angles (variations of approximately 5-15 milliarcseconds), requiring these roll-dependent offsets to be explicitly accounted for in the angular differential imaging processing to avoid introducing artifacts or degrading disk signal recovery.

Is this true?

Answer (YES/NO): YES